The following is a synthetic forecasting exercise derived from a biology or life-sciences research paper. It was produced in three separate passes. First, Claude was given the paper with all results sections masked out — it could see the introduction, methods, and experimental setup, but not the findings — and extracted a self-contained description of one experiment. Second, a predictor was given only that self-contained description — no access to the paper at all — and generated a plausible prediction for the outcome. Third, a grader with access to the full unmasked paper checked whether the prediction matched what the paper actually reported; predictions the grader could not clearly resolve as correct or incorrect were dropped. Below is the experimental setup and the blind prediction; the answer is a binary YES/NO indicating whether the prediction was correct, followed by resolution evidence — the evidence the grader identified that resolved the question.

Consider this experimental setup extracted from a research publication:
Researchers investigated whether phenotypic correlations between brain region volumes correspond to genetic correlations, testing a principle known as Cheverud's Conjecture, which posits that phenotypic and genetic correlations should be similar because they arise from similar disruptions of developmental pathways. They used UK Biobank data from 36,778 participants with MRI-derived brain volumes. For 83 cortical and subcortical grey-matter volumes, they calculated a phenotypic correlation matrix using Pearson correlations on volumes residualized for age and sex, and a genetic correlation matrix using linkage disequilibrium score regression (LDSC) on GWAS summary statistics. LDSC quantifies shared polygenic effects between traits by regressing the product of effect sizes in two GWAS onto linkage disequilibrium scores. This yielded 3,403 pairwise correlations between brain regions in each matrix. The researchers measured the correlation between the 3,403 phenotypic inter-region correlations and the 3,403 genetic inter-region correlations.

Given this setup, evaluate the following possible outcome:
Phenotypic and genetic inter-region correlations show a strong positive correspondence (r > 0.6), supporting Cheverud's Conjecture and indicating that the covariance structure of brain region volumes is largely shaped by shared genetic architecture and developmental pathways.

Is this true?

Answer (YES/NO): YES